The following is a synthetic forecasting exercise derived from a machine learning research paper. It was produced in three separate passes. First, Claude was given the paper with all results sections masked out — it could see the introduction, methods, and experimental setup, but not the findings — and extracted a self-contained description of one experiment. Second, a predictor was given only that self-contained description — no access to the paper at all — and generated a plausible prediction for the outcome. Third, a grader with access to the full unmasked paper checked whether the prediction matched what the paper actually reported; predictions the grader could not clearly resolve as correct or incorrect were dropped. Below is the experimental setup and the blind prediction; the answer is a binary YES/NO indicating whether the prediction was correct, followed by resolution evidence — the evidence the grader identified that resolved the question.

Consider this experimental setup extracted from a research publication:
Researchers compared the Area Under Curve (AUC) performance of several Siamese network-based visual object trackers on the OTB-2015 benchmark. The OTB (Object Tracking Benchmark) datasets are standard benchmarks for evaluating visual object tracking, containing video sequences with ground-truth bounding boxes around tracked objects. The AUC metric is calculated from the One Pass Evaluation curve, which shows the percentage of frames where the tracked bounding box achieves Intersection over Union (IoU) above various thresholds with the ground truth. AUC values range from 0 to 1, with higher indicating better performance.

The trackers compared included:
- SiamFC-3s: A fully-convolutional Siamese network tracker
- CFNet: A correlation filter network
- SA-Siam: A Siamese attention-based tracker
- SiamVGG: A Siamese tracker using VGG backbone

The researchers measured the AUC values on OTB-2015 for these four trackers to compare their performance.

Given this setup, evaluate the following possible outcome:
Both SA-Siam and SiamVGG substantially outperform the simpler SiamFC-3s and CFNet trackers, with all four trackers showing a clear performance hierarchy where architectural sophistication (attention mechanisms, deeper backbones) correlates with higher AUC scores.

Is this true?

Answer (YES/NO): NO